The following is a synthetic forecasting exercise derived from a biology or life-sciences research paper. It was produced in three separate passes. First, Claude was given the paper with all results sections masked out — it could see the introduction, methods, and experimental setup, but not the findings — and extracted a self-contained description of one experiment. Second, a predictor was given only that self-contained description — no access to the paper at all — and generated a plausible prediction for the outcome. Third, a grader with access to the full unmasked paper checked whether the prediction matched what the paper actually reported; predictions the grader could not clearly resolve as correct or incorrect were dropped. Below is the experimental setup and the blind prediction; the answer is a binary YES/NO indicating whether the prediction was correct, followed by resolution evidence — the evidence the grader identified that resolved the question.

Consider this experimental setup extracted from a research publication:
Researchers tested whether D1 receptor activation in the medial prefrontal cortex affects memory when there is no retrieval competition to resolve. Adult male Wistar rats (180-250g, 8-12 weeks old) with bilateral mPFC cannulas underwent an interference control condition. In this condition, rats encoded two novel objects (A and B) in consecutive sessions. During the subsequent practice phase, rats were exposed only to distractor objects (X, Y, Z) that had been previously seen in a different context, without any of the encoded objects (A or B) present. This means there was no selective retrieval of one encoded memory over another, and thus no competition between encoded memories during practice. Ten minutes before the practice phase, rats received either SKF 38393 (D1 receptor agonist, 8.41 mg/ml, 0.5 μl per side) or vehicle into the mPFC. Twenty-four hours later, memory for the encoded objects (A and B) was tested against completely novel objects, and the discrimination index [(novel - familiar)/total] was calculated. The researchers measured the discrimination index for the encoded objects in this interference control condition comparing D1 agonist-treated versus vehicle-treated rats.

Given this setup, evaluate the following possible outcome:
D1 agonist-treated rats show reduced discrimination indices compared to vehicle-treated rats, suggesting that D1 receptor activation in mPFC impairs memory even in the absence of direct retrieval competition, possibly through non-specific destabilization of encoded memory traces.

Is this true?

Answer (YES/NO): NO